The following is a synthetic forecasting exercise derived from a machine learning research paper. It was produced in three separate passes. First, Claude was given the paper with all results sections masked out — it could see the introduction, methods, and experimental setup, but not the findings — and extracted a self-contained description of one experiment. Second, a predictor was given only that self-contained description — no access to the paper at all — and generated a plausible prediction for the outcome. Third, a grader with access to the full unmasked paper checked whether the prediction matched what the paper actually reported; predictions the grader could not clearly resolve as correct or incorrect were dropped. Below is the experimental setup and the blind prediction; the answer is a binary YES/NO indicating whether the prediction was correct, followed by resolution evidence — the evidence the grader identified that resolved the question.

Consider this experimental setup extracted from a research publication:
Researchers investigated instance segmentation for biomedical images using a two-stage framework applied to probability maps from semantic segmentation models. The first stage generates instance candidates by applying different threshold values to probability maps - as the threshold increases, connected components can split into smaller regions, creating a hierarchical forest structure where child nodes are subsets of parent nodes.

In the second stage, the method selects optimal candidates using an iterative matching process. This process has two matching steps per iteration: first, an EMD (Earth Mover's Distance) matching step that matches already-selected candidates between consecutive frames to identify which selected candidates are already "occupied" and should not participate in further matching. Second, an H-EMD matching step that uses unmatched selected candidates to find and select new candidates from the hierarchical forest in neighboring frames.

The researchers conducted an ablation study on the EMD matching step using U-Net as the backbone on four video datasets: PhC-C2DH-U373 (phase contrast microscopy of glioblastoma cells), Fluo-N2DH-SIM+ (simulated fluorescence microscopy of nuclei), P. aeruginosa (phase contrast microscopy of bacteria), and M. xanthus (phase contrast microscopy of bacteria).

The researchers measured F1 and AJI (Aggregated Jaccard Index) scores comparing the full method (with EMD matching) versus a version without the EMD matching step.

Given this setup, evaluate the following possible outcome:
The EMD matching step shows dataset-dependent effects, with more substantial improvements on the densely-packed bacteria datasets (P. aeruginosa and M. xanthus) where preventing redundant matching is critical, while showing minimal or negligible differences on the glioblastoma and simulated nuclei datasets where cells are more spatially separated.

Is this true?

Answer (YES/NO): YES